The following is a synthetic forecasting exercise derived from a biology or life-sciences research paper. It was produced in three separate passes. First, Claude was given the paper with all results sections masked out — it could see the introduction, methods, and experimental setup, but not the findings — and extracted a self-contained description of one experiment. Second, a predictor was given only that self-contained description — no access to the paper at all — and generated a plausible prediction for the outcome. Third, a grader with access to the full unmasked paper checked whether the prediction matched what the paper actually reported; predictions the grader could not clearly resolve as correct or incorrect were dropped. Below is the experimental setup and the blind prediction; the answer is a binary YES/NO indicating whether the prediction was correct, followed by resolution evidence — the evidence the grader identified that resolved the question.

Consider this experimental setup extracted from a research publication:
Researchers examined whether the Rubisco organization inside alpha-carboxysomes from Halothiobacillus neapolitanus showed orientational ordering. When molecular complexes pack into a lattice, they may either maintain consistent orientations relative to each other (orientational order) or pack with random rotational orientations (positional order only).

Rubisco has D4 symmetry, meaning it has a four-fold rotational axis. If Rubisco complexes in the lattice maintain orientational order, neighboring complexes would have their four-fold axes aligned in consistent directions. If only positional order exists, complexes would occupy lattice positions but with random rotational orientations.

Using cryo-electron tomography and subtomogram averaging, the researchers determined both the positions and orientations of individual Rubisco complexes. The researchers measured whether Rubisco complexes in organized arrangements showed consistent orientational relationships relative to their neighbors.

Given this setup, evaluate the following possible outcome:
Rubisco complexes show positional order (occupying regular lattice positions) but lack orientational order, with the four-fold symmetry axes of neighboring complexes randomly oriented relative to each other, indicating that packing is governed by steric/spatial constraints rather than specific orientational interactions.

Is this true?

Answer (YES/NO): NO